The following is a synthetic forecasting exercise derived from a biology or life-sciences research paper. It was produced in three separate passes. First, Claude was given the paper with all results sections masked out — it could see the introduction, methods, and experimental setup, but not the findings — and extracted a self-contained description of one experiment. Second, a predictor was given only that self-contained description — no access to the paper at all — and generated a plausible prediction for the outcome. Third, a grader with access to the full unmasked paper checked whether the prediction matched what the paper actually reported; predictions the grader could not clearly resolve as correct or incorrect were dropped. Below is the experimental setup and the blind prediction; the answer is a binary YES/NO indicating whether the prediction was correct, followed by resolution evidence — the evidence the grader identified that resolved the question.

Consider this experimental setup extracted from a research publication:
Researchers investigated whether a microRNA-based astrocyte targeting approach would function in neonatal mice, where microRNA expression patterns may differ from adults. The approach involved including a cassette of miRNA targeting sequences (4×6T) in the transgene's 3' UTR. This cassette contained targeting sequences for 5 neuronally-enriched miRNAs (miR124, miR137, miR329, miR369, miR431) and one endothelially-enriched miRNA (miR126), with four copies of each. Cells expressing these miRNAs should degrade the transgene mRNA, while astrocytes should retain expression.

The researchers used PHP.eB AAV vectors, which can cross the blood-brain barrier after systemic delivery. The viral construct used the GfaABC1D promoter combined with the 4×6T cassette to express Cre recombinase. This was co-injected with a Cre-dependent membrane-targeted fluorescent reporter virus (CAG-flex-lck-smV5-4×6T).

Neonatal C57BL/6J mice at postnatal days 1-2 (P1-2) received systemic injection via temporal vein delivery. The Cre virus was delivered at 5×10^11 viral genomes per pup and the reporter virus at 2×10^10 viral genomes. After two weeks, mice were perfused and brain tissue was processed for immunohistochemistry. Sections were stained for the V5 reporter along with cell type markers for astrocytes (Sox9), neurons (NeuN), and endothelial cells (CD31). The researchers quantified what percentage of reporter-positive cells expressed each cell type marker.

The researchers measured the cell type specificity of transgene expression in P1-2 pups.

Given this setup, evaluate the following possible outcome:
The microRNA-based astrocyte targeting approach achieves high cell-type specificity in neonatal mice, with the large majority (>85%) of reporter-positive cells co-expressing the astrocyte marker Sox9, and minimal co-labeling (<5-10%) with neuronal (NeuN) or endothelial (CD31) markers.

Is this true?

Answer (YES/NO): YES